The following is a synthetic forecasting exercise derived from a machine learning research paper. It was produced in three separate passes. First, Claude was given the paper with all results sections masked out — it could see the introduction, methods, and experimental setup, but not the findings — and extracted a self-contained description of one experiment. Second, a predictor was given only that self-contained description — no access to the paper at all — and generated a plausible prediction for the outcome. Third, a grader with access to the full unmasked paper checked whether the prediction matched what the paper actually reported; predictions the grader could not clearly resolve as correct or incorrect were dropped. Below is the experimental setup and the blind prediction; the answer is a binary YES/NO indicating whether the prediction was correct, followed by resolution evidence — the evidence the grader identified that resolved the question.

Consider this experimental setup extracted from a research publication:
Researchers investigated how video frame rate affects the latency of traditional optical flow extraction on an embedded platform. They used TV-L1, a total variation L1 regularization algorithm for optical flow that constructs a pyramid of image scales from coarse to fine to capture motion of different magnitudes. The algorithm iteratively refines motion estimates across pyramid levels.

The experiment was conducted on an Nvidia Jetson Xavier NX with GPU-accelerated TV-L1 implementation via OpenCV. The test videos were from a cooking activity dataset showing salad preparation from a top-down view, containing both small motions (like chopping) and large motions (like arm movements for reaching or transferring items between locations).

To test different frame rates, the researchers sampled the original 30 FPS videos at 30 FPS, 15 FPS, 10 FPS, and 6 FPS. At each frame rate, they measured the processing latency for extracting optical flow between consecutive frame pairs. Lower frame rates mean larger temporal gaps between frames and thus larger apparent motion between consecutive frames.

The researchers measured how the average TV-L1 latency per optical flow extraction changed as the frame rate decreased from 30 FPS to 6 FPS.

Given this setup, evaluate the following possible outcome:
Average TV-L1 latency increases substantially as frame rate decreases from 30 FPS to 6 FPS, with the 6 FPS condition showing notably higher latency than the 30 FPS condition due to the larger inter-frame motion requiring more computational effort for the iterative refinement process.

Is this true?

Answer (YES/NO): YES